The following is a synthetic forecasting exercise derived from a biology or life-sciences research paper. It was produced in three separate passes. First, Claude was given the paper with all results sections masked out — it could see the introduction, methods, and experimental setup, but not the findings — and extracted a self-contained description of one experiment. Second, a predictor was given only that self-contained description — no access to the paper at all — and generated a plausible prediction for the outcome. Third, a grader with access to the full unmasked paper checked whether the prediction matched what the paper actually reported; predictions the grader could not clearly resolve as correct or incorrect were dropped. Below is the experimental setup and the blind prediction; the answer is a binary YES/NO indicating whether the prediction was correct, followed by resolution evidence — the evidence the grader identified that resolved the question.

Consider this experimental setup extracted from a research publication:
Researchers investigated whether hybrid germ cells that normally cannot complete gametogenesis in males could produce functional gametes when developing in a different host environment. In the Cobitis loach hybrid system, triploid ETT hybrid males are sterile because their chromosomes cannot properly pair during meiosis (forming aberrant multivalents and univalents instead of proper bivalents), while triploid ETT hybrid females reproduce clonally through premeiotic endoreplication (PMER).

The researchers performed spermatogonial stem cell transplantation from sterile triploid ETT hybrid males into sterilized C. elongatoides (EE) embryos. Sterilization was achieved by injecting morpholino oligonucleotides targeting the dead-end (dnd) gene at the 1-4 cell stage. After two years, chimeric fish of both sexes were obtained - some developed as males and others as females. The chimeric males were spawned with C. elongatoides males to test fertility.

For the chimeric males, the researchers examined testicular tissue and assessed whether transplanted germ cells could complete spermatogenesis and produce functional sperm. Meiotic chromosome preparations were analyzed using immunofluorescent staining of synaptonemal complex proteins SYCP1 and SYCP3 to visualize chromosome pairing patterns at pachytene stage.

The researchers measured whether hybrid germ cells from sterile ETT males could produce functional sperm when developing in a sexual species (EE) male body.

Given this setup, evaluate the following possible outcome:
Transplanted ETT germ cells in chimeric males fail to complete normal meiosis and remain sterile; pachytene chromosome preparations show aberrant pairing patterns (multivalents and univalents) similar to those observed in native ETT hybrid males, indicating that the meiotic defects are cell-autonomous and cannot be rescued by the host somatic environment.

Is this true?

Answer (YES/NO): YES